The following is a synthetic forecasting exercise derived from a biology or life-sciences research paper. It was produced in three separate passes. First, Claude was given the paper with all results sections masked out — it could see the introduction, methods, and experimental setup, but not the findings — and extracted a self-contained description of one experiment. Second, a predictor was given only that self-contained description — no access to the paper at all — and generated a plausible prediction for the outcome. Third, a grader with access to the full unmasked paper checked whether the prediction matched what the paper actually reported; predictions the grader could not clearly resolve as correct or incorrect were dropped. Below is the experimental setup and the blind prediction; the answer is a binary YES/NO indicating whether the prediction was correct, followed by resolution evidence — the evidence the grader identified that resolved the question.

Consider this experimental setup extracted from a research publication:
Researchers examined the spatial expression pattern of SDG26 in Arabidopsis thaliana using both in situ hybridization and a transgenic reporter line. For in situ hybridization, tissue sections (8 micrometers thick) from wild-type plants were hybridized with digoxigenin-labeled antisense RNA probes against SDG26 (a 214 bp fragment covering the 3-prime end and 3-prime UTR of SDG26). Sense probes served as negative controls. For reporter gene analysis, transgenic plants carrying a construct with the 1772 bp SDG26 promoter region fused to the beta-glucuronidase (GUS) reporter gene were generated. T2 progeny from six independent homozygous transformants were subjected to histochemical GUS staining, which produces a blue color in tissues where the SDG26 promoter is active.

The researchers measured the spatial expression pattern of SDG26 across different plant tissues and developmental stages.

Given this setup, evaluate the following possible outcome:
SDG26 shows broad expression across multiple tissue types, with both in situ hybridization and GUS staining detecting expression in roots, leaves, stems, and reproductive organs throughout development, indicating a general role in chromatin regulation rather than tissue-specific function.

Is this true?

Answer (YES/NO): YES